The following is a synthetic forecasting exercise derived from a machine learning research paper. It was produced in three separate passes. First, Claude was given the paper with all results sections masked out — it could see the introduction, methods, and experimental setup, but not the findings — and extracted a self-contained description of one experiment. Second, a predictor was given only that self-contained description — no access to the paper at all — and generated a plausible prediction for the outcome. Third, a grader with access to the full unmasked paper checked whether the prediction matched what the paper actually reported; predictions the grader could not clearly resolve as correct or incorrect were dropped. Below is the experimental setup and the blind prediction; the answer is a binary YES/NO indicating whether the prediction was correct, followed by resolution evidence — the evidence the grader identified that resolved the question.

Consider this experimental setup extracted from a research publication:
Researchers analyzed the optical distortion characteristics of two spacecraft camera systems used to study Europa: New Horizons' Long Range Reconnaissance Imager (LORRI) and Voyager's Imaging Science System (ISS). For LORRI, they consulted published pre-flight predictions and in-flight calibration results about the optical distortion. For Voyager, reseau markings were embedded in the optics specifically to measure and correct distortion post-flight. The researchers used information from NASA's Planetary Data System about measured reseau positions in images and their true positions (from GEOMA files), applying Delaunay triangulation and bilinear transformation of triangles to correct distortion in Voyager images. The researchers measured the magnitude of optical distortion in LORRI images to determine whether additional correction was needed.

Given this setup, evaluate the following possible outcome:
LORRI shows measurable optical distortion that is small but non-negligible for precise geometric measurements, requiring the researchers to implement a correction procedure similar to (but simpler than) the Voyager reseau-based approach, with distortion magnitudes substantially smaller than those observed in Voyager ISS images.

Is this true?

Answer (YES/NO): NO